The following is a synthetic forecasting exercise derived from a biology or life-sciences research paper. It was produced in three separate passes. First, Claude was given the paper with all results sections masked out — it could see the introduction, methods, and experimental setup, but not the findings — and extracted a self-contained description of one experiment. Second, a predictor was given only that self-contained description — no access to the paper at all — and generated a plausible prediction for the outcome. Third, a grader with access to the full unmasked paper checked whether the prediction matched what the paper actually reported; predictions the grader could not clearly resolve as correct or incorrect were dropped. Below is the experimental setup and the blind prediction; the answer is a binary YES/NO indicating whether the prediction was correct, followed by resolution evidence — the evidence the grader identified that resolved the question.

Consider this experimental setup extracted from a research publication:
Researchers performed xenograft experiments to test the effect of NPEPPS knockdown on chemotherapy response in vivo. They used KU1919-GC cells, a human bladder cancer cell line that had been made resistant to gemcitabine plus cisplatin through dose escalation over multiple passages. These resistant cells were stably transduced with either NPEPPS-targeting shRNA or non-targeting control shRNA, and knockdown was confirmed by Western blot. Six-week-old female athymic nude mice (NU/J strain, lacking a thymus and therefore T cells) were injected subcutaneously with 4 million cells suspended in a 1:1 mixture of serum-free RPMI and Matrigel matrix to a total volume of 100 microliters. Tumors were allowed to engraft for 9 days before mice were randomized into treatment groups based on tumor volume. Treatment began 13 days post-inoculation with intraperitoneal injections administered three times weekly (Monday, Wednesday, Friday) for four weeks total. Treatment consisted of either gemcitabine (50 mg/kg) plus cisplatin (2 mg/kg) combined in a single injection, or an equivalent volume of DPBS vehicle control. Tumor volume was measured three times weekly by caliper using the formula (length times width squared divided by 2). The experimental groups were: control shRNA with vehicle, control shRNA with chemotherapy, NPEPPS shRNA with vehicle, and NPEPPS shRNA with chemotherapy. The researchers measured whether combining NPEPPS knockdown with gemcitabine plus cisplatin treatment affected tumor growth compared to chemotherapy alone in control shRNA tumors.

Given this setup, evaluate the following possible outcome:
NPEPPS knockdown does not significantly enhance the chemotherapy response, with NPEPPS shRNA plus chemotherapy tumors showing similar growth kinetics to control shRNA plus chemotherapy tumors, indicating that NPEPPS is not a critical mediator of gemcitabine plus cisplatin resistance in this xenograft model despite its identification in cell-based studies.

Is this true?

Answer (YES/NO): NO